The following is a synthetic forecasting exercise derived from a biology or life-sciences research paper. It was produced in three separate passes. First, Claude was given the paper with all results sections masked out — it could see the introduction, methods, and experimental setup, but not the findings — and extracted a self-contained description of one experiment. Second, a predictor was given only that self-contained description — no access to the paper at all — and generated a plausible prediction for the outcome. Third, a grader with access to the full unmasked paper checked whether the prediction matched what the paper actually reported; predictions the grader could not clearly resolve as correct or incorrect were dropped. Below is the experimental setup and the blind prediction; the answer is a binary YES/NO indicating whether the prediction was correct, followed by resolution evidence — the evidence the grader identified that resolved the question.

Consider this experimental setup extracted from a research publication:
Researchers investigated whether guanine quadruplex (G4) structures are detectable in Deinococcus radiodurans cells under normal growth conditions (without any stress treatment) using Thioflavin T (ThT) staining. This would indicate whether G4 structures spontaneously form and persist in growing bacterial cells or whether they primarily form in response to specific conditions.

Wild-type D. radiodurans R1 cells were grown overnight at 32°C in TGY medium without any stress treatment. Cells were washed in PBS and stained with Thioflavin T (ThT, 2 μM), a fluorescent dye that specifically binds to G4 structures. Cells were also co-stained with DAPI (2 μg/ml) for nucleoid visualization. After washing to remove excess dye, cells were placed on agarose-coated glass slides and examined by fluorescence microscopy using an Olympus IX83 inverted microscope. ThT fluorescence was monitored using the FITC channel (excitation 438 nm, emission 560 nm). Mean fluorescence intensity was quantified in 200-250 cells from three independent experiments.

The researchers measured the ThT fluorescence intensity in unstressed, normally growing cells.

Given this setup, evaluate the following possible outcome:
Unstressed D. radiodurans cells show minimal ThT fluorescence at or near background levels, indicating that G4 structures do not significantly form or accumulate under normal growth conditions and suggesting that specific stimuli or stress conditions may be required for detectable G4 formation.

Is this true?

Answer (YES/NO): YES